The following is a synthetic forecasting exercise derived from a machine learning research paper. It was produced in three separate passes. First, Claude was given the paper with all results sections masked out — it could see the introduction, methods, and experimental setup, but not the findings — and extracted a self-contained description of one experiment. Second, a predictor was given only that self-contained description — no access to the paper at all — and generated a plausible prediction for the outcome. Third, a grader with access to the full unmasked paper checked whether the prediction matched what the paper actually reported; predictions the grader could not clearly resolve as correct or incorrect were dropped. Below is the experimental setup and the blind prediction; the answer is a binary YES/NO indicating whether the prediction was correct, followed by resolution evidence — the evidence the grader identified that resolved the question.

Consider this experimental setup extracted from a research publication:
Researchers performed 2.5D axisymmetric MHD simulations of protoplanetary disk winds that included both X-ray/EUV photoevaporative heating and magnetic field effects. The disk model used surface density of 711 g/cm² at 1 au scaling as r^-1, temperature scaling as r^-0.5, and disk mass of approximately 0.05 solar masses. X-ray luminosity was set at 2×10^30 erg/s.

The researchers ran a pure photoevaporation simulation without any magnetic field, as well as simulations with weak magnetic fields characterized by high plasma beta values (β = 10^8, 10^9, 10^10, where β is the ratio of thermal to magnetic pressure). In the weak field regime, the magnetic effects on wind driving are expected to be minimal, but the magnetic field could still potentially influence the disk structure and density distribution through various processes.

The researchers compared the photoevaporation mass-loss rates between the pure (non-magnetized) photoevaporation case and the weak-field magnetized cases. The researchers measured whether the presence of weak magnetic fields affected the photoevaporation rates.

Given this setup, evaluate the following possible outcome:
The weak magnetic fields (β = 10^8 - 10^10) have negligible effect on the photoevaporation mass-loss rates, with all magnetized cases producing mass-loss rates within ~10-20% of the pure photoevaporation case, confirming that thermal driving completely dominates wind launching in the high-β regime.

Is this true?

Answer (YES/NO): NO